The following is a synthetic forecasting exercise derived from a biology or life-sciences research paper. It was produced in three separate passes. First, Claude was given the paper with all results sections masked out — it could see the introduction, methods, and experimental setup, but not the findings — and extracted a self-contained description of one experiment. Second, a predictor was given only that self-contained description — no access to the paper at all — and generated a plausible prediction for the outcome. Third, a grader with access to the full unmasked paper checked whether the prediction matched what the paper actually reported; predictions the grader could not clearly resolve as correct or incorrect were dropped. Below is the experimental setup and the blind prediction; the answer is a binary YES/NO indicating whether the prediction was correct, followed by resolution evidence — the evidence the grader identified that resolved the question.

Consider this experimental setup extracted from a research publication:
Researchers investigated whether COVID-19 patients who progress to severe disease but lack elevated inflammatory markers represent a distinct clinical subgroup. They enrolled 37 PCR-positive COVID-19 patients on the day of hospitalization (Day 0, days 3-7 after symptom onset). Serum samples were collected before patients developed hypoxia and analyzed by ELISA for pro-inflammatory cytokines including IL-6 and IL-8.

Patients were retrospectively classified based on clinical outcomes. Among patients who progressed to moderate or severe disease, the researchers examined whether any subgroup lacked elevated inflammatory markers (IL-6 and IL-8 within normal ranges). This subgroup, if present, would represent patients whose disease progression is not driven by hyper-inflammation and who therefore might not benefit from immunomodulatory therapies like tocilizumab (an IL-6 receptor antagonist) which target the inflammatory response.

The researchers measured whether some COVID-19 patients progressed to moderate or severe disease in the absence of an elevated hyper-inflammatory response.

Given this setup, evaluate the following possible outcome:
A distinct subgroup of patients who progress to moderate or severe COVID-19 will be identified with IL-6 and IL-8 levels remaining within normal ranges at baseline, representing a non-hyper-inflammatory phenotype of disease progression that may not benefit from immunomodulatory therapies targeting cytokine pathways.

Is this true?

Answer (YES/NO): YES